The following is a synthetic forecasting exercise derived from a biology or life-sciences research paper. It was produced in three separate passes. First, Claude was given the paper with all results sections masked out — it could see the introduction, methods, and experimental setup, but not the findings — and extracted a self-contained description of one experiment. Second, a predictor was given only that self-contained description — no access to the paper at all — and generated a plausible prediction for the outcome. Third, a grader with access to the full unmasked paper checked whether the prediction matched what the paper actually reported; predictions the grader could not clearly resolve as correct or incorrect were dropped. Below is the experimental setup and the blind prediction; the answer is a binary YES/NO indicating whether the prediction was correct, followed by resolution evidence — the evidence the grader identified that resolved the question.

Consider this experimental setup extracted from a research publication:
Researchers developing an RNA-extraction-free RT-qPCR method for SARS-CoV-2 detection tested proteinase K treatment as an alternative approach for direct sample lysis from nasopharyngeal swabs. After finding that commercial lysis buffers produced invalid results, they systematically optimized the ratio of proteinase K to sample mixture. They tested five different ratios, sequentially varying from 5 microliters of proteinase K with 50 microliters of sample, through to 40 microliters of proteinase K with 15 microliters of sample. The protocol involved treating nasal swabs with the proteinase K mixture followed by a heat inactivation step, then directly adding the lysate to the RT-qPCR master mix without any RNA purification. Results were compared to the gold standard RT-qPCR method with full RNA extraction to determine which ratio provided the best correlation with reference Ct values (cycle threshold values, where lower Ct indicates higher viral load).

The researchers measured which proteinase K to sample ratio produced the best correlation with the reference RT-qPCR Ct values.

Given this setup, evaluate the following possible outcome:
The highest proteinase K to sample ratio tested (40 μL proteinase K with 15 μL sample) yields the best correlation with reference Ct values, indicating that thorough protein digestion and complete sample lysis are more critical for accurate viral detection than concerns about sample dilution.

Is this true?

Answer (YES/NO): NO